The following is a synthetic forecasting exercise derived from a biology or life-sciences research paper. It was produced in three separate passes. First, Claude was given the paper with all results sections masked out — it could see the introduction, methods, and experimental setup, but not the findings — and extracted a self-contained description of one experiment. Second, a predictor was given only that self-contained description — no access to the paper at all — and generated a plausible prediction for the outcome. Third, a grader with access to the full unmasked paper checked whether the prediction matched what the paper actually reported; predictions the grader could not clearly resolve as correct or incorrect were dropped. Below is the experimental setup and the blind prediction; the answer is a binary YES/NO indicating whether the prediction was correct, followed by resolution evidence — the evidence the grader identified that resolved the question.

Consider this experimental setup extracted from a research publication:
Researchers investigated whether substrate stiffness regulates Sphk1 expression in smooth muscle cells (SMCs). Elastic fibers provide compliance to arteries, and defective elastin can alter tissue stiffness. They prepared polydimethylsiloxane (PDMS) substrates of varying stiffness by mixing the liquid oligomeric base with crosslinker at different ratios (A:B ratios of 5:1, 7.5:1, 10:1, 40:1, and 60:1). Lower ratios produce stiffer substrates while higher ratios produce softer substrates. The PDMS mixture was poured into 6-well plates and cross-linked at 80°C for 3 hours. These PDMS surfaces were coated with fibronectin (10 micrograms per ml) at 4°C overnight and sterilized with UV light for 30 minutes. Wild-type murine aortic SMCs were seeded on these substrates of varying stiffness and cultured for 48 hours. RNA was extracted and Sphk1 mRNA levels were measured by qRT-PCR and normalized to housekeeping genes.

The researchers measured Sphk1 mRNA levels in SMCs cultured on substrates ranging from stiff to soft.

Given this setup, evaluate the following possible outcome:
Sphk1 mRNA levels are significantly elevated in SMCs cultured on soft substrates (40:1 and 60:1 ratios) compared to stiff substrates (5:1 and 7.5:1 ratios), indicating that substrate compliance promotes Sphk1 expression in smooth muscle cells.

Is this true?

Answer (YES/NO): NO